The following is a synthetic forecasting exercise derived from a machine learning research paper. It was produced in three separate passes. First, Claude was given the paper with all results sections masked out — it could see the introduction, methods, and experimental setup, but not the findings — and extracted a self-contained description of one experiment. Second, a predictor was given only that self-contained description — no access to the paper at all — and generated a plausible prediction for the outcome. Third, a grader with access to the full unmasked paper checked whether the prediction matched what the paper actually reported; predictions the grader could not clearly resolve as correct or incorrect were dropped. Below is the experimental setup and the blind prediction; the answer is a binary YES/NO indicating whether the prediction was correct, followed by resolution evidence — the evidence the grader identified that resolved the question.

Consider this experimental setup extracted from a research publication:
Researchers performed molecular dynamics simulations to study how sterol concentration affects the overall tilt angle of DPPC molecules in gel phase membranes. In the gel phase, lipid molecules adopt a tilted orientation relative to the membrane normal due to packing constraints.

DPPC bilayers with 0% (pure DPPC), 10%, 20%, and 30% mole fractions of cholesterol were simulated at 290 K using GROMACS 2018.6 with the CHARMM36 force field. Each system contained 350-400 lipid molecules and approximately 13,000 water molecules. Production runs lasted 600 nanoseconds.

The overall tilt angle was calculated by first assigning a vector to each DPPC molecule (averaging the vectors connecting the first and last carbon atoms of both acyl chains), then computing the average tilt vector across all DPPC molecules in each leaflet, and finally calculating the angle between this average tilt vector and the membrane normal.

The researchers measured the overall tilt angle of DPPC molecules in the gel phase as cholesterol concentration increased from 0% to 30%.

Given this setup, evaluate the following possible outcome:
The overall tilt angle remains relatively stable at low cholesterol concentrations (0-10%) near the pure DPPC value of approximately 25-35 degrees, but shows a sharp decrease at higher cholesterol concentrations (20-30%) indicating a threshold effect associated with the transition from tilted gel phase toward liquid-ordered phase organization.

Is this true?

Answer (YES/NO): NO